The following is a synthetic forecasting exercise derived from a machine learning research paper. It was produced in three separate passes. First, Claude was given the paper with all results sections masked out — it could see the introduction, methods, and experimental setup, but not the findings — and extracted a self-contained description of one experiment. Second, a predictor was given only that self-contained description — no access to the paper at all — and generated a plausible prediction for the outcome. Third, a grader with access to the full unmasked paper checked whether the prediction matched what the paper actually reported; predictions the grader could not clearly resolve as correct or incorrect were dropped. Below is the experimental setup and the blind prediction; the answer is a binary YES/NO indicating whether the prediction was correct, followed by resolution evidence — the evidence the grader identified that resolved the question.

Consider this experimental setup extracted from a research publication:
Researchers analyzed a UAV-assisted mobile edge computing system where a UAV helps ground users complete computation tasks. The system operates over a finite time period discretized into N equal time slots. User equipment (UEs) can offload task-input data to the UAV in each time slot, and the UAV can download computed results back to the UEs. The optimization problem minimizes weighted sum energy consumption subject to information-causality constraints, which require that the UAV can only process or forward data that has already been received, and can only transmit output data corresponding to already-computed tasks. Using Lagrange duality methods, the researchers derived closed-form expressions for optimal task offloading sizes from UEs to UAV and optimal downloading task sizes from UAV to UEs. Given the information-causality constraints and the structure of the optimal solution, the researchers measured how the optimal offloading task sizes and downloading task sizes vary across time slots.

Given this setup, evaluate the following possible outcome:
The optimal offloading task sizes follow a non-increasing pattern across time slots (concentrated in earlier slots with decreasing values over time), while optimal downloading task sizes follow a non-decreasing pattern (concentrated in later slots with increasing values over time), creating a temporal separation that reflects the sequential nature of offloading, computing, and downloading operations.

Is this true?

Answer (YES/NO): YES